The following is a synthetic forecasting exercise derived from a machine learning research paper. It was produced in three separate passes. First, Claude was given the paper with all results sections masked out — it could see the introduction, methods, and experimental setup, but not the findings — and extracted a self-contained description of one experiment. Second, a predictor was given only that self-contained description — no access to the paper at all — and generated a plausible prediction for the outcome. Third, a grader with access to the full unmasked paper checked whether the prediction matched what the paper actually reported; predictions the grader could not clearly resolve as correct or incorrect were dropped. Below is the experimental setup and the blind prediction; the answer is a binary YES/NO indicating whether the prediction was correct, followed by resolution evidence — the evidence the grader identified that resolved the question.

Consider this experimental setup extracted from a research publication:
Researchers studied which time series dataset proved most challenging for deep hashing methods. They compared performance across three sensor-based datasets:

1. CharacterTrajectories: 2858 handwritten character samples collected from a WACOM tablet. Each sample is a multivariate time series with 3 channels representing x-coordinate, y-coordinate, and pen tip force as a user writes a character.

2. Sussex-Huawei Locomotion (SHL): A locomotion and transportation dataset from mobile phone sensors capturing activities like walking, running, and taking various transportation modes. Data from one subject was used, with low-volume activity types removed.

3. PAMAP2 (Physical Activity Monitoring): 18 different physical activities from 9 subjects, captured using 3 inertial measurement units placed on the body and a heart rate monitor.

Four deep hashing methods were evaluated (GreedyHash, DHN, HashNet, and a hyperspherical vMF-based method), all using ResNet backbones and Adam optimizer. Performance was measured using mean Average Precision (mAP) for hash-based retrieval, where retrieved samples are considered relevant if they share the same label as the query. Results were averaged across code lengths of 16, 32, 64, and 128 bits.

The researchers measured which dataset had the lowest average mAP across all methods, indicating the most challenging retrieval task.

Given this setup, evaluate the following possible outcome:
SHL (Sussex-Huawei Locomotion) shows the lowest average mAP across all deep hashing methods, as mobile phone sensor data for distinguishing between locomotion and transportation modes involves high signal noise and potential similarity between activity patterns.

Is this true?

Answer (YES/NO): NO